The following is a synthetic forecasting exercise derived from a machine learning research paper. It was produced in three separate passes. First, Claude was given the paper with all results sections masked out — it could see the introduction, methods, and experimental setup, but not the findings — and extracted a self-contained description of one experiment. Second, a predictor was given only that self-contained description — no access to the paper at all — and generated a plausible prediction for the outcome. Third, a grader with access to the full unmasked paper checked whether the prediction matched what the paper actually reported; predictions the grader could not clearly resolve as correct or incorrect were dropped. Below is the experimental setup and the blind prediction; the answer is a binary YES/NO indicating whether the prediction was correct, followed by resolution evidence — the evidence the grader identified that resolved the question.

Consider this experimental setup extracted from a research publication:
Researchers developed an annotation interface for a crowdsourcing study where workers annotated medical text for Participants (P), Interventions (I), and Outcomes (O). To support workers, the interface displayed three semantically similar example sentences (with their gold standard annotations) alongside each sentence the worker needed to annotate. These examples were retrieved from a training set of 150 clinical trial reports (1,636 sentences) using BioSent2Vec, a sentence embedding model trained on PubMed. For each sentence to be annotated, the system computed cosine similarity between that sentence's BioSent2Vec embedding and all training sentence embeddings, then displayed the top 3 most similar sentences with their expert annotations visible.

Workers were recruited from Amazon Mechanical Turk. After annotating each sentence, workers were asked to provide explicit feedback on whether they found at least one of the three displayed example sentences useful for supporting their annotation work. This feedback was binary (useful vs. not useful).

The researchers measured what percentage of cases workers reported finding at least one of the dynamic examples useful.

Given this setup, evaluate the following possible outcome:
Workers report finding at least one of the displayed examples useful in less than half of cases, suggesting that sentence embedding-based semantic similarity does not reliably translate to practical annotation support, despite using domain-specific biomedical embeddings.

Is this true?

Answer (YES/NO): NO